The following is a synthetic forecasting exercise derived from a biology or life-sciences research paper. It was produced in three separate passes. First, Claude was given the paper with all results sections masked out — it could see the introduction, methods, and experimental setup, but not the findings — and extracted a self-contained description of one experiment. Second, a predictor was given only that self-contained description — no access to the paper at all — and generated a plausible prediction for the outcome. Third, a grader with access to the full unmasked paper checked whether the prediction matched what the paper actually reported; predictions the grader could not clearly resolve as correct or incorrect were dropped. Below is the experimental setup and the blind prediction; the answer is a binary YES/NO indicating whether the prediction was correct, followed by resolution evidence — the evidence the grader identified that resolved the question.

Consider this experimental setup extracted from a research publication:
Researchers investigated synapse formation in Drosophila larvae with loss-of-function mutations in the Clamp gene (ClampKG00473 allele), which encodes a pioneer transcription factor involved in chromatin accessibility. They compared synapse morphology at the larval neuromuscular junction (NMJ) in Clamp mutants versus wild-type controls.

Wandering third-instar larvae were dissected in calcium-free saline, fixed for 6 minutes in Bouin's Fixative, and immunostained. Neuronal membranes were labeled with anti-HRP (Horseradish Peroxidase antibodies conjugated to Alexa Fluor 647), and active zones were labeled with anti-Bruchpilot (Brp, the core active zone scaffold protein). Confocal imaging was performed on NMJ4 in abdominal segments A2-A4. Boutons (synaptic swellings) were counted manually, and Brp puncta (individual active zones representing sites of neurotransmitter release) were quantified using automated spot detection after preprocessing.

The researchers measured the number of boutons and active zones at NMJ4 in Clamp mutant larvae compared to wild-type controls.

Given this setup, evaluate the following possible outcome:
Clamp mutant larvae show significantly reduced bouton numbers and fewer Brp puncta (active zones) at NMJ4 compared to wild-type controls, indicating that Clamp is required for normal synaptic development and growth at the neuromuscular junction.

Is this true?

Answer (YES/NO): NO